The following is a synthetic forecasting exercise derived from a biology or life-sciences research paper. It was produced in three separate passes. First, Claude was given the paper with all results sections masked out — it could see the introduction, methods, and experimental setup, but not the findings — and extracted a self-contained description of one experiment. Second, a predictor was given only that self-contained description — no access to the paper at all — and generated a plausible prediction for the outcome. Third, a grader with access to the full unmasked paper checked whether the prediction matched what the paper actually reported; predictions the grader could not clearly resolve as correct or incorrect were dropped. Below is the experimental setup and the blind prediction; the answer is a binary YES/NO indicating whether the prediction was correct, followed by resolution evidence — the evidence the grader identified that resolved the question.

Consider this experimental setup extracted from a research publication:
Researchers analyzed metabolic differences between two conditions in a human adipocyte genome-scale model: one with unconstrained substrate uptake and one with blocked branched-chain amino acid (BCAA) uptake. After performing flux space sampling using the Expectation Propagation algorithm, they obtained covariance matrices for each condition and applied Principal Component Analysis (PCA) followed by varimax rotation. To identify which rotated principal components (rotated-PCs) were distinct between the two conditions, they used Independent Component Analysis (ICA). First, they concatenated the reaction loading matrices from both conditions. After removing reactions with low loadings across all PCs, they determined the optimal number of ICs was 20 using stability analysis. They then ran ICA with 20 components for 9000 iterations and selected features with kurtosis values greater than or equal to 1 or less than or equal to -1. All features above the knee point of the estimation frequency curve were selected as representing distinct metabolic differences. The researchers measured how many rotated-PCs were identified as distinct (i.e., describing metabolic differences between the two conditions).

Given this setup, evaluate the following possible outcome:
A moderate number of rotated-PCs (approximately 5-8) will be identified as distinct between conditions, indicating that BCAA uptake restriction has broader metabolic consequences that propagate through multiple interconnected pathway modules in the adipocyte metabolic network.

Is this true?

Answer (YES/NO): NO